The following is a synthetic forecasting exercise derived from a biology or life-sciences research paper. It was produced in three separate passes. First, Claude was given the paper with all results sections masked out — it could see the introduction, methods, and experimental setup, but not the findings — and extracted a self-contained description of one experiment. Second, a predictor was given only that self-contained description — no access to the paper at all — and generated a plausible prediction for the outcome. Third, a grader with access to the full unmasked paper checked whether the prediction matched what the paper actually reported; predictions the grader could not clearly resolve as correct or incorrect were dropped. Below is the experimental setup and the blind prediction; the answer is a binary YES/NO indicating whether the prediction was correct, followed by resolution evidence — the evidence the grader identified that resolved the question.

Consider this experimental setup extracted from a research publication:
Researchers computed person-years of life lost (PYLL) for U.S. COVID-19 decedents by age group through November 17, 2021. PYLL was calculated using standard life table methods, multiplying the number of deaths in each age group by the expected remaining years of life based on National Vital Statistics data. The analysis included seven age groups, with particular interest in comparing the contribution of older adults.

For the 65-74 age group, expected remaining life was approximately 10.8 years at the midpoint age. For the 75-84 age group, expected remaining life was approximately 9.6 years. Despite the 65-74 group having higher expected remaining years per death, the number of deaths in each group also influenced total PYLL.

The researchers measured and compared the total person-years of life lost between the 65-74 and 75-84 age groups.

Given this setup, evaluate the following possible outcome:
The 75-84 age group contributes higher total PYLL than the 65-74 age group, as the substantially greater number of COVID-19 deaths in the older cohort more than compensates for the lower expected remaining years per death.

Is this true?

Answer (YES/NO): YES